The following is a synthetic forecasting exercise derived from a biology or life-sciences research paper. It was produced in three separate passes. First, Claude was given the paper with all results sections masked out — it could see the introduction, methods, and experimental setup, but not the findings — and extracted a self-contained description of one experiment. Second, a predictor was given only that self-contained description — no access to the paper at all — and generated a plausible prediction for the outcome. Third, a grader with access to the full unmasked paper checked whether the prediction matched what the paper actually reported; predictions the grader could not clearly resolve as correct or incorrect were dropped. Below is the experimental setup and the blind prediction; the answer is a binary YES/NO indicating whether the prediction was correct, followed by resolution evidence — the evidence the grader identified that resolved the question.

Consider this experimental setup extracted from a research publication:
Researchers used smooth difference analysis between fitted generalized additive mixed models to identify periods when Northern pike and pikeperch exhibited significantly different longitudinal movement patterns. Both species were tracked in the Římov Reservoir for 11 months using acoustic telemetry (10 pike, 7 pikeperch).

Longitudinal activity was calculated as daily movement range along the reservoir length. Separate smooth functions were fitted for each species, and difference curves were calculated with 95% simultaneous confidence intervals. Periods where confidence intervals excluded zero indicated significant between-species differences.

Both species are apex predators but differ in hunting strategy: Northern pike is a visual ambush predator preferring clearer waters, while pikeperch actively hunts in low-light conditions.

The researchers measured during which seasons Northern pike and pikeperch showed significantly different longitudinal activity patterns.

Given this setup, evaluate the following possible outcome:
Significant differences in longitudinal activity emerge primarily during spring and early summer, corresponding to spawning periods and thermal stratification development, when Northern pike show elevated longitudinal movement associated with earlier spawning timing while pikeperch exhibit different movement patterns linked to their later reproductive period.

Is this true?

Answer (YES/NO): NO